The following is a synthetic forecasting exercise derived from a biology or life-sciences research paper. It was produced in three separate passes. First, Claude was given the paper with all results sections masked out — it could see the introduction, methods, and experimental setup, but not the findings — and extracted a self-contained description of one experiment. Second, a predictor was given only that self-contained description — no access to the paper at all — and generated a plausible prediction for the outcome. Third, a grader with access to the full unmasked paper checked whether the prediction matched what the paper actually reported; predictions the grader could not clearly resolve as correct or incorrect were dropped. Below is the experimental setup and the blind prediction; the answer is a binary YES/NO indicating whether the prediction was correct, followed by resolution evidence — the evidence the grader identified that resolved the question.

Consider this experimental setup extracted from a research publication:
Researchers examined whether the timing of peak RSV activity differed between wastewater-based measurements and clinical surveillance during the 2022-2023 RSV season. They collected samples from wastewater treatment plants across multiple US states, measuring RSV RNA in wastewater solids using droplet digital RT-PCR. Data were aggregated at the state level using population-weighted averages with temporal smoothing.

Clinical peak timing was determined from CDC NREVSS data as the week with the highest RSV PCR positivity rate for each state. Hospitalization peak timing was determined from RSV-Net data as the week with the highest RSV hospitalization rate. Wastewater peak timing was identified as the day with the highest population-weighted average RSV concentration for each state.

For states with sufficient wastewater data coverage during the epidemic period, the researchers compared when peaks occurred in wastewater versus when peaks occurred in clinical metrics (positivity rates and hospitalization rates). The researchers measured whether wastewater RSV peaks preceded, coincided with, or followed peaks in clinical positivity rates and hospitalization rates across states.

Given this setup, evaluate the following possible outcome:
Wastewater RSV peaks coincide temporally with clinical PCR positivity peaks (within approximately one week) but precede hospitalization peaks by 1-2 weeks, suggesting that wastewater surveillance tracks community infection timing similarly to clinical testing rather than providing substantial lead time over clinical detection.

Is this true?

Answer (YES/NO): NO